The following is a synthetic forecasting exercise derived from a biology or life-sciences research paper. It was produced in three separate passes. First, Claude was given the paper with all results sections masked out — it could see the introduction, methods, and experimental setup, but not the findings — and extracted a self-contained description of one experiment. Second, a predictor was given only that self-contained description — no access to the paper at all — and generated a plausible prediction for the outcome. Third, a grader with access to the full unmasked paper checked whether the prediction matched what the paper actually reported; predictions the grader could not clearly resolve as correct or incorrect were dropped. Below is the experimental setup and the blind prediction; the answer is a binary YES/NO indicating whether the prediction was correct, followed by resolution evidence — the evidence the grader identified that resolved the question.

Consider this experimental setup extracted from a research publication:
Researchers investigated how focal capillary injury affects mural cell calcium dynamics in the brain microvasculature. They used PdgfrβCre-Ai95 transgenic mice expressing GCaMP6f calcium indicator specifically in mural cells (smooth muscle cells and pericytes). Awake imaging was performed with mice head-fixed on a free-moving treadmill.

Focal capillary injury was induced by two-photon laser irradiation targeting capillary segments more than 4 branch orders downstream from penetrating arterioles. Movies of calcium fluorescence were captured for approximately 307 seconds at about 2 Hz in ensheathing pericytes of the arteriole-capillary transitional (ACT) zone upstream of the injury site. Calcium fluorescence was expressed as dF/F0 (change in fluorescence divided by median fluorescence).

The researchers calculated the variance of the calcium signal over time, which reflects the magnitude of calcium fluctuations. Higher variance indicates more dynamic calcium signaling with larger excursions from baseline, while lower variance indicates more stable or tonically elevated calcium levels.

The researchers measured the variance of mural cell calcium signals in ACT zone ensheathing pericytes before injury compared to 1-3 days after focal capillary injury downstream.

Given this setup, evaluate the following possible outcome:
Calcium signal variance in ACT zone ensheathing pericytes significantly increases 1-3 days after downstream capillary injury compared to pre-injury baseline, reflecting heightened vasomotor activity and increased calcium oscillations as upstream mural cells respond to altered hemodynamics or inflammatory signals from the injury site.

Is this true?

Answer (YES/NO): NO